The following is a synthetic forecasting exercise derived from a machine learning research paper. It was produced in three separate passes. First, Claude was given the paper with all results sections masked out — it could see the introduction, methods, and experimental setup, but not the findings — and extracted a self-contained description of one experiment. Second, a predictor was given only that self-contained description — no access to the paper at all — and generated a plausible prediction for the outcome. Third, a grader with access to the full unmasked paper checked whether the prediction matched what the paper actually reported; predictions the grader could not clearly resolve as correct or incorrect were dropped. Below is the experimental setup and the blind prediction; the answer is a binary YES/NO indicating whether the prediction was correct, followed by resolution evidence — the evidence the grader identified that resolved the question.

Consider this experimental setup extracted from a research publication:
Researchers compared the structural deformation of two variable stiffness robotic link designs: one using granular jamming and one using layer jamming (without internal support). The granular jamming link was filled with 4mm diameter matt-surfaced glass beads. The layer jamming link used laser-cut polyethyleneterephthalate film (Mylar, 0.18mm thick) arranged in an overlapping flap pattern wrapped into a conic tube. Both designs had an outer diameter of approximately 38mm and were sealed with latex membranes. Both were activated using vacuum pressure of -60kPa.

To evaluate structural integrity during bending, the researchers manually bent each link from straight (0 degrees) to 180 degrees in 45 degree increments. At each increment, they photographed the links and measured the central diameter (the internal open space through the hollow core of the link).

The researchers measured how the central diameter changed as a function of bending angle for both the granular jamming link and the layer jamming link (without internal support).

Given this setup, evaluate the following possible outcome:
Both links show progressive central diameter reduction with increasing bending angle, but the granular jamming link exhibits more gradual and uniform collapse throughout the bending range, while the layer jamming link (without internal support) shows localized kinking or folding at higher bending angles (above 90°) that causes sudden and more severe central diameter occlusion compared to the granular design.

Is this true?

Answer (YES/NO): NO